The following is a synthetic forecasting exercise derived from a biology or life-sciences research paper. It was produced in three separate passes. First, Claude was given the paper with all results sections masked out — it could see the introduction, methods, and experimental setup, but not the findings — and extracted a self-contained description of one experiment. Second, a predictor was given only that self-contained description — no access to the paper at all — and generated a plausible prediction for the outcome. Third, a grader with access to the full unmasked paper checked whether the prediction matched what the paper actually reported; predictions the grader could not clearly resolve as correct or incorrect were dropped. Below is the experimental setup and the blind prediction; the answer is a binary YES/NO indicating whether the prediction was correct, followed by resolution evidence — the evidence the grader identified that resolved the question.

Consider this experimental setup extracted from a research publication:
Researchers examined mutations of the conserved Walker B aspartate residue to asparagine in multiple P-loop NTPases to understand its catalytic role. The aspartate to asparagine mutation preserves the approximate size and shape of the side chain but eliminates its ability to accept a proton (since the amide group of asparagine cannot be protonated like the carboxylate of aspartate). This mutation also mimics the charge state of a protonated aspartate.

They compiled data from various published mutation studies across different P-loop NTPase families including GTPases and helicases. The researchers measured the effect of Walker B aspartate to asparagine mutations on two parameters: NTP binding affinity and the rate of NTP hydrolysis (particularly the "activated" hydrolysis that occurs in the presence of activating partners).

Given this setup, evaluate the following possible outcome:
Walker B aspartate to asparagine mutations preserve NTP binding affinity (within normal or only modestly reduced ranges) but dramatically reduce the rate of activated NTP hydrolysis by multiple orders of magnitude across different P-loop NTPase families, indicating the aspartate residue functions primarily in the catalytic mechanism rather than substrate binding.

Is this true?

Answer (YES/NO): YES